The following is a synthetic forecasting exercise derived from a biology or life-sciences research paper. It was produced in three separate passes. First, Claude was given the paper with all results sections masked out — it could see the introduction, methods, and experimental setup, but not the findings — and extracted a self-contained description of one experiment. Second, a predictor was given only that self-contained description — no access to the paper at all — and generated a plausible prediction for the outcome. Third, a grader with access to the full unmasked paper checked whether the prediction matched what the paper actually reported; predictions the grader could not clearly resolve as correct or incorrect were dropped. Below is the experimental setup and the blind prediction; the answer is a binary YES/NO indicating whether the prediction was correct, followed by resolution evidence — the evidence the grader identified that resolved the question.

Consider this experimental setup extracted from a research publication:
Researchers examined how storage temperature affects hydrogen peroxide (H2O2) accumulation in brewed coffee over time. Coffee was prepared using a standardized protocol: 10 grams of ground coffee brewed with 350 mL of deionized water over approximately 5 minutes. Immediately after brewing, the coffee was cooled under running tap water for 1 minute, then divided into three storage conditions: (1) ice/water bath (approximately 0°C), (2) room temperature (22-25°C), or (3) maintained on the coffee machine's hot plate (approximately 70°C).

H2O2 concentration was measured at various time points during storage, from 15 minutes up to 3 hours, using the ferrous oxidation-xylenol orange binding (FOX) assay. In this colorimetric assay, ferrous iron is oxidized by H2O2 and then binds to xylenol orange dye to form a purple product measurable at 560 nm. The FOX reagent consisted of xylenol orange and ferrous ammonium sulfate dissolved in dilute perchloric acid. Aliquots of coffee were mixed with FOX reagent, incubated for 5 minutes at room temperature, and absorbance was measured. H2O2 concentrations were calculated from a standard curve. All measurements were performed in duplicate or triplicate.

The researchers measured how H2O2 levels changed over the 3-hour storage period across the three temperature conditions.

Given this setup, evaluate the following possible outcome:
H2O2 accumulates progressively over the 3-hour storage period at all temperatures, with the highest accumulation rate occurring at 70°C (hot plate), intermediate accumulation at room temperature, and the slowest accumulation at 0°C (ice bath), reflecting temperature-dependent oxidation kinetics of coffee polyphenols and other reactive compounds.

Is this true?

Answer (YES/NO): YES